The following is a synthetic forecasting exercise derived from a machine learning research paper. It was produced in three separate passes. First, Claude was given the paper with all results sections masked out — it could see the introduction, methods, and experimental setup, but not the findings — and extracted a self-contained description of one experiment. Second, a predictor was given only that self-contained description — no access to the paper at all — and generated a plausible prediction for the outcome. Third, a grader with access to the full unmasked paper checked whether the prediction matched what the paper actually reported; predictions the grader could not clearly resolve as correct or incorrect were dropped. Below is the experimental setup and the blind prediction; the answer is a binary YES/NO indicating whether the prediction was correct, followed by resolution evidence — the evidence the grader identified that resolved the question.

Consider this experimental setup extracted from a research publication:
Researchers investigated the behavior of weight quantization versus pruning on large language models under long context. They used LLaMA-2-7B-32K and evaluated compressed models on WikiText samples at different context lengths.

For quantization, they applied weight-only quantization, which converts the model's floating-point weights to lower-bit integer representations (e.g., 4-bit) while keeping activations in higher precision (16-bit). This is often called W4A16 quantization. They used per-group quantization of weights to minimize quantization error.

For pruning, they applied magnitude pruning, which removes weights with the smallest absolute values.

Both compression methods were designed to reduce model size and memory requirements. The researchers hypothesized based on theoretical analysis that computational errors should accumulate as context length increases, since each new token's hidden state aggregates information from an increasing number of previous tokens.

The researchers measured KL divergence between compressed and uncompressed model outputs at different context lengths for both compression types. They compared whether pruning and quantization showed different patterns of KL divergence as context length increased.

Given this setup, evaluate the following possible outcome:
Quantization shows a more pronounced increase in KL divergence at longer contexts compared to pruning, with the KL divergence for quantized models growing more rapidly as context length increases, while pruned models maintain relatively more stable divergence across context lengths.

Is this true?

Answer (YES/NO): YES